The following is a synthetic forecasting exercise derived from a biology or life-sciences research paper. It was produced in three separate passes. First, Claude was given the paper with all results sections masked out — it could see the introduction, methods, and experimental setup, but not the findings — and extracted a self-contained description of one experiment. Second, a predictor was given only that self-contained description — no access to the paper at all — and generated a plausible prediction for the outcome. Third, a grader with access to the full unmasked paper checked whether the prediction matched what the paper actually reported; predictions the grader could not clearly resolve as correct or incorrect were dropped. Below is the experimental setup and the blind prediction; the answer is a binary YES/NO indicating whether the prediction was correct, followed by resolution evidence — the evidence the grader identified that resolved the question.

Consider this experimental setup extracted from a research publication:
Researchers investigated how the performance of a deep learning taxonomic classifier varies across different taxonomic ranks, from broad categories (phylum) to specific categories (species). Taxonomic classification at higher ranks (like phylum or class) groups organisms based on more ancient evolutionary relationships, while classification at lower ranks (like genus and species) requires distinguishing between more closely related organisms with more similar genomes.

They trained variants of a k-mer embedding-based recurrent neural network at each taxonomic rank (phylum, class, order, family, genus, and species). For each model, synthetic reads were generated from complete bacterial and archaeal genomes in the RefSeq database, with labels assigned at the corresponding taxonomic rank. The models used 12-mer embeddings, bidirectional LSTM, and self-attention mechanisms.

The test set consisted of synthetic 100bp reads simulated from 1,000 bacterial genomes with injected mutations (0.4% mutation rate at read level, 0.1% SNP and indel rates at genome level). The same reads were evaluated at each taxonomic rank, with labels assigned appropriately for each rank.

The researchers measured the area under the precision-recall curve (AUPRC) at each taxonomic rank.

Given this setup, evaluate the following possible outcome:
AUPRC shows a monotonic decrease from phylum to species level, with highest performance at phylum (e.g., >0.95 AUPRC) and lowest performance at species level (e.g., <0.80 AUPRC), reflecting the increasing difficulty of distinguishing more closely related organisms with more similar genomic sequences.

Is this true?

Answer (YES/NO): NO